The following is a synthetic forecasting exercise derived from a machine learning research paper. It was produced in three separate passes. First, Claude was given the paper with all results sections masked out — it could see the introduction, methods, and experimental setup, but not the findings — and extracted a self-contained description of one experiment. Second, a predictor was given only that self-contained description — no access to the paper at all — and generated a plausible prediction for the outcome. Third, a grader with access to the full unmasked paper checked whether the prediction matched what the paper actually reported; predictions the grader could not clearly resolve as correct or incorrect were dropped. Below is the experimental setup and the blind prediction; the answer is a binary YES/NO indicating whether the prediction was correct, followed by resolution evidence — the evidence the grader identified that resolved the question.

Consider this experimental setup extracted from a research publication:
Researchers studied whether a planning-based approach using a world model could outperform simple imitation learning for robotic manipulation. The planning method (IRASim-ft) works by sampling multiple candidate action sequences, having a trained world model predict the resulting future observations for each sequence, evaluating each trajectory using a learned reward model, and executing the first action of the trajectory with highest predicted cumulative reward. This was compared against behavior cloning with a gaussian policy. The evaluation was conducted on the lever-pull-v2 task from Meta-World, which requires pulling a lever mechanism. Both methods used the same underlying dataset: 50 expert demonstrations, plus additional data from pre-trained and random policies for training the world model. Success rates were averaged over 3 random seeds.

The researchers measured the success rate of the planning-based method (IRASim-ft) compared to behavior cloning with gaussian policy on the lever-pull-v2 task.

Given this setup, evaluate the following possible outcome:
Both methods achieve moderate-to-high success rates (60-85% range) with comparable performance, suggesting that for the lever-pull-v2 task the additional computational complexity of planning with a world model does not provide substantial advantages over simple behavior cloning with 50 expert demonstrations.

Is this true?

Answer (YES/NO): NO